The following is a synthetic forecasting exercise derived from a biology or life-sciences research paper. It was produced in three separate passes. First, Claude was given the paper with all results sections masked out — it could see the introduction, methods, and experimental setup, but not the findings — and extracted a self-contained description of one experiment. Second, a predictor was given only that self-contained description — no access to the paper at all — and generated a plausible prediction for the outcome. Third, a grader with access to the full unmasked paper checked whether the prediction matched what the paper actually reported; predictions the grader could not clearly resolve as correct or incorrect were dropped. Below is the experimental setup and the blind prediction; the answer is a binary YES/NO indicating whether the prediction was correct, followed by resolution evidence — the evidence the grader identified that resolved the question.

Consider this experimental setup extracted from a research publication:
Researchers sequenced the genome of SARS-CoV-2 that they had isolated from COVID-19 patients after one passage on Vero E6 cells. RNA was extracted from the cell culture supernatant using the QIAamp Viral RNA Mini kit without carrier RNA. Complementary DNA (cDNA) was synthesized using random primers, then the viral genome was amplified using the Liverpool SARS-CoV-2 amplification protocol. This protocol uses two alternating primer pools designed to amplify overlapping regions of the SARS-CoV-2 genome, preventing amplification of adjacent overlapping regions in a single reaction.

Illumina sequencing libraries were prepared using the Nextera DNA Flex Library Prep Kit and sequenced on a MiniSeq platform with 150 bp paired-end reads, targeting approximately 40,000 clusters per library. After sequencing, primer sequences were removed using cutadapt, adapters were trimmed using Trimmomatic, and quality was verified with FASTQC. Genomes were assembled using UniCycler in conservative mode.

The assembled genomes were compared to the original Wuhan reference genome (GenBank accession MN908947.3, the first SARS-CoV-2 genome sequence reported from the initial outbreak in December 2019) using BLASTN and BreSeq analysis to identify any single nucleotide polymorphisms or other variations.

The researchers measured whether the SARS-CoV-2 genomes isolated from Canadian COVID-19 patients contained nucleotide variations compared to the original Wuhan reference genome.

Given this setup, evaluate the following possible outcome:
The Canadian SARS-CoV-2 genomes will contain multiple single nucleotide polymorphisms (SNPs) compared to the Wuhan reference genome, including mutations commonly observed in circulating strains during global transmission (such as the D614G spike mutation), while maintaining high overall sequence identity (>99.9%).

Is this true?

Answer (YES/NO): YES